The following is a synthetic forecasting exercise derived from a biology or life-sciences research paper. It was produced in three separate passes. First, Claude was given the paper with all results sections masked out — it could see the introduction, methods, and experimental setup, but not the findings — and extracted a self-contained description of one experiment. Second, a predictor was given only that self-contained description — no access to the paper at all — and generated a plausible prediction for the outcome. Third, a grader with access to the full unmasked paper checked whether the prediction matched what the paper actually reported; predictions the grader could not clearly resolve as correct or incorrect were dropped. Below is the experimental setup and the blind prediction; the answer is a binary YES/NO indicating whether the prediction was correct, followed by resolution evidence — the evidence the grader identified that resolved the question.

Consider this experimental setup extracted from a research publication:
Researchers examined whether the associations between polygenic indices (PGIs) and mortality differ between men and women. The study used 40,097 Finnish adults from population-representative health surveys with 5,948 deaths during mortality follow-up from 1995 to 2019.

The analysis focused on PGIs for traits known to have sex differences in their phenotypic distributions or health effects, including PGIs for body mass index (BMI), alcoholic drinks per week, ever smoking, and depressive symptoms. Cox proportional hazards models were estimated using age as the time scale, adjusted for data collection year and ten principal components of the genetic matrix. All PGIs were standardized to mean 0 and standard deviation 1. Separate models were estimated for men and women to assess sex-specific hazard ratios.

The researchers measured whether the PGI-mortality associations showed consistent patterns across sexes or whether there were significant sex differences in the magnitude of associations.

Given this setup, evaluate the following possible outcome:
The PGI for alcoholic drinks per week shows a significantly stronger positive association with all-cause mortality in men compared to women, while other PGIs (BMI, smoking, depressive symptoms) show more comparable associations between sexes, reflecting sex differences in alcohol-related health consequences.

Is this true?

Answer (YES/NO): NO